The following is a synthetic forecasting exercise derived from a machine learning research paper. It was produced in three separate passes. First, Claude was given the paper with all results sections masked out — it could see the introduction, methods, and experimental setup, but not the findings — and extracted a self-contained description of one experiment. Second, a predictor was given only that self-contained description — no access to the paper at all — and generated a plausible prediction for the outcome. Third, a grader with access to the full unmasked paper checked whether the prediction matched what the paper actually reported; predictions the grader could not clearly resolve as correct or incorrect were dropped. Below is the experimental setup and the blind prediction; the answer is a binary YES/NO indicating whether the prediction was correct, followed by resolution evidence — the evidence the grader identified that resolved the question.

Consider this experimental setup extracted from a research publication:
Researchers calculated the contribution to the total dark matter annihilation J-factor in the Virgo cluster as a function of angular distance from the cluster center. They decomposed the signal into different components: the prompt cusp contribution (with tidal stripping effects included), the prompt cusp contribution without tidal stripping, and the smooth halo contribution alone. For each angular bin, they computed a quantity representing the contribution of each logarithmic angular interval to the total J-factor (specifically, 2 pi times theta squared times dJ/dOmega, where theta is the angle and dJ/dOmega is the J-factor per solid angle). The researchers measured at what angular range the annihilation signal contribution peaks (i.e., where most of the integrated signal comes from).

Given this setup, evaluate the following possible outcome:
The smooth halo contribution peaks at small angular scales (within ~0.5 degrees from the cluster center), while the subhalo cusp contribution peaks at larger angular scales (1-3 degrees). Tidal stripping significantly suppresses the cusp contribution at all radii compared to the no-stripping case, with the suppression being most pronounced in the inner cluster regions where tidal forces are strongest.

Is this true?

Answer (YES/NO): NO